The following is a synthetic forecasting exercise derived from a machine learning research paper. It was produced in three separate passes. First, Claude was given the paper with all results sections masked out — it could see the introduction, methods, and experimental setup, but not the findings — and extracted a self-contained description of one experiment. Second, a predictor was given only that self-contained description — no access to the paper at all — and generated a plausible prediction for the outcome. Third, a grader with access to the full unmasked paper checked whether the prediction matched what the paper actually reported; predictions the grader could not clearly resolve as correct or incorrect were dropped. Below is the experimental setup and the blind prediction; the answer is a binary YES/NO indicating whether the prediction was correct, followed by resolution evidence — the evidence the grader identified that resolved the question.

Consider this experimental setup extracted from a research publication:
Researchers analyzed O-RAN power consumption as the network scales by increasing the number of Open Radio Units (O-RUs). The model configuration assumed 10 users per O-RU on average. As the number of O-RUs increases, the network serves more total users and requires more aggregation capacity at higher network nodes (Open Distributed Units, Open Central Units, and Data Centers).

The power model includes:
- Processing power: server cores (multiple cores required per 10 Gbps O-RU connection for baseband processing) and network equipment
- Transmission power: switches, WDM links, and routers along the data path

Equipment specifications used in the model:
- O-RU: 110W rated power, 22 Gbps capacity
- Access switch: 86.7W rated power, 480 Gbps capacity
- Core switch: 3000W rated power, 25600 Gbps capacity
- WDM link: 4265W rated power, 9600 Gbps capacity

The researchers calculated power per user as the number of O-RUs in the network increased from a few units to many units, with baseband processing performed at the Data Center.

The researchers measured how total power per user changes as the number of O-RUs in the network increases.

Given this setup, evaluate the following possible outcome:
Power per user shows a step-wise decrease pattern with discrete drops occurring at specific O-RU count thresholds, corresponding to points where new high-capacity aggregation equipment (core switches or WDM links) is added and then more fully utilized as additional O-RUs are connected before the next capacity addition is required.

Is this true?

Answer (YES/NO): NO